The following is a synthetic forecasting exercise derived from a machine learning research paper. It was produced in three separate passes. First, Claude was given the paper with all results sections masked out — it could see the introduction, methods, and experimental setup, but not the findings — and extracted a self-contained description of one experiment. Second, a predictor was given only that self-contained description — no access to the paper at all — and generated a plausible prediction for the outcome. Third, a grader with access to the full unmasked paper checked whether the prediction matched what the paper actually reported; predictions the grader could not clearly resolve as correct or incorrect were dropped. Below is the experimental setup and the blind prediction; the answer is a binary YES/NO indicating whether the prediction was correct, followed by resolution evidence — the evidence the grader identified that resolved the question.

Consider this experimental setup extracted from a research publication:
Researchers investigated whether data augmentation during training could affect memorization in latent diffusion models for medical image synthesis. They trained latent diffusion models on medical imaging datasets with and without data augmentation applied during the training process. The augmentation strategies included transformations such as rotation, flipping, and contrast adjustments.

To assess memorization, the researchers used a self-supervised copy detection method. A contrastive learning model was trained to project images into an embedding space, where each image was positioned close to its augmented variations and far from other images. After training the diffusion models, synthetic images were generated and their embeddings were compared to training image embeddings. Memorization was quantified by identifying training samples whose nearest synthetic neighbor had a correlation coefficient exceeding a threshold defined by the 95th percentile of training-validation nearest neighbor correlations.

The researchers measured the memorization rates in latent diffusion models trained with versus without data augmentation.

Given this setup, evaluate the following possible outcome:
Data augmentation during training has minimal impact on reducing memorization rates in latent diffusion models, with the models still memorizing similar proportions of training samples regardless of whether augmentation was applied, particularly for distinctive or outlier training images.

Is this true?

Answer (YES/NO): NO